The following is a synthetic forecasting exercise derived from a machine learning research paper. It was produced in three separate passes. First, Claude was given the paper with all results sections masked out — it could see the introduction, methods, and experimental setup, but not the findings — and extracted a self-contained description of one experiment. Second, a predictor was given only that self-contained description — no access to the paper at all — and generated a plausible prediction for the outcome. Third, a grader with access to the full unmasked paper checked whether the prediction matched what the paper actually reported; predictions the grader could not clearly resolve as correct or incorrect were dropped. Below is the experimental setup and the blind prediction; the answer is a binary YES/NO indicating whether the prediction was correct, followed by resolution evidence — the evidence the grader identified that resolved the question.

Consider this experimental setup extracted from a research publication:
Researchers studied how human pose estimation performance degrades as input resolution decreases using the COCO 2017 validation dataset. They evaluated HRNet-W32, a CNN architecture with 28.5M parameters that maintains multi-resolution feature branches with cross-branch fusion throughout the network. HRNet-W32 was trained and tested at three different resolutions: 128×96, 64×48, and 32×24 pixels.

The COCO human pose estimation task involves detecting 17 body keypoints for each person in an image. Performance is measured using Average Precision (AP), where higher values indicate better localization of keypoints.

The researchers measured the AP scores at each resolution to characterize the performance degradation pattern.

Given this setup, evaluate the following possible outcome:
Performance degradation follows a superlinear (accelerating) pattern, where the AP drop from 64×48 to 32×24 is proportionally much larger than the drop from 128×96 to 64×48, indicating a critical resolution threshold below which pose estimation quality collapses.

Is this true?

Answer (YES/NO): YES